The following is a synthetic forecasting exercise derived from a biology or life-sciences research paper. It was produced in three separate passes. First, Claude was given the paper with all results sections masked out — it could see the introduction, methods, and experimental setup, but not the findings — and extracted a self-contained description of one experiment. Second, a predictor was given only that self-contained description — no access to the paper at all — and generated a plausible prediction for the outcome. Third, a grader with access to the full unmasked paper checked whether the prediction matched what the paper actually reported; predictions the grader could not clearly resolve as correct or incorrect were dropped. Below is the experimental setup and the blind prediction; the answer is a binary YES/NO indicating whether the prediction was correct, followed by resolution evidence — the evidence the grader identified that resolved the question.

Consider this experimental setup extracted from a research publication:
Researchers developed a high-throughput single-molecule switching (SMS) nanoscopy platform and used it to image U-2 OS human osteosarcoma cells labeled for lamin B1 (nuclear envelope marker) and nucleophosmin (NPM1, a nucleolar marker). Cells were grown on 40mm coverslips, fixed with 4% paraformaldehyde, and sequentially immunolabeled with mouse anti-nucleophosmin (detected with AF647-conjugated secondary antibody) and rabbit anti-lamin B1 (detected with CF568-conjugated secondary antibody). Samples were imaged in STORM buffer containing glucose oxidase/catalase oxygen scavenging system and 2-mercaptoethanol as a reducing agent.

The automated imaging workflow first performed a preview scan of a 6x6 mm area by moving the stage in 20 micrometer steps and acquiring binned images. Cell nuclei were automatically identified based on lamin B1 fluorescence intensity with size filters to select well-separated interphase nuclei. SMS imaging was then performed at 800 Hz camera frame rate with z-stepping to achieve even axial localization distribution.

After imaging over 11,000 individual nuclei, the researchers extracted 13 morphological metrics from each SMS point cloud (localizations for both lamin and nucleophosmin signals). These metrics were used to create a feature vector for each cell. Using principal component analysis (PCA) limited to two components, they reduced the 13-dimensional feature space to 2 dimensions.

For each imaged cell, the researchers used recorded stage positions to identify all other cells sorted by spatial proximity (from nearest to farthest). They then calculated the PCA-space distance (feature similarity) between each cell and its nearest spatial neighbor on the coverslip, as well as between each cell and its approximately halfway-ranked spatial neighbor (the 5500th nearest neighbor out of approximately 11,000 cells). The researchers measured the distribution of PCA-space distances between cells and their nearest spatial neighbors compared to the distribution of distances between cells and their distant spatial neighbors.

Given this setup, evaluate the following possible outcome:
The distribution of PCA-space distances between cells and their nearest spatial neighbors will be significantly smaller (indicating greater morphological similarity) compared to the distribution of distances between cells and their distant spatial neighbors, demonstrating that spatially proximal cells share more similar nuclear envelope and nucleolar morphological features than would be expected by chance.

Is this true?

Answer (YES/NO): YES